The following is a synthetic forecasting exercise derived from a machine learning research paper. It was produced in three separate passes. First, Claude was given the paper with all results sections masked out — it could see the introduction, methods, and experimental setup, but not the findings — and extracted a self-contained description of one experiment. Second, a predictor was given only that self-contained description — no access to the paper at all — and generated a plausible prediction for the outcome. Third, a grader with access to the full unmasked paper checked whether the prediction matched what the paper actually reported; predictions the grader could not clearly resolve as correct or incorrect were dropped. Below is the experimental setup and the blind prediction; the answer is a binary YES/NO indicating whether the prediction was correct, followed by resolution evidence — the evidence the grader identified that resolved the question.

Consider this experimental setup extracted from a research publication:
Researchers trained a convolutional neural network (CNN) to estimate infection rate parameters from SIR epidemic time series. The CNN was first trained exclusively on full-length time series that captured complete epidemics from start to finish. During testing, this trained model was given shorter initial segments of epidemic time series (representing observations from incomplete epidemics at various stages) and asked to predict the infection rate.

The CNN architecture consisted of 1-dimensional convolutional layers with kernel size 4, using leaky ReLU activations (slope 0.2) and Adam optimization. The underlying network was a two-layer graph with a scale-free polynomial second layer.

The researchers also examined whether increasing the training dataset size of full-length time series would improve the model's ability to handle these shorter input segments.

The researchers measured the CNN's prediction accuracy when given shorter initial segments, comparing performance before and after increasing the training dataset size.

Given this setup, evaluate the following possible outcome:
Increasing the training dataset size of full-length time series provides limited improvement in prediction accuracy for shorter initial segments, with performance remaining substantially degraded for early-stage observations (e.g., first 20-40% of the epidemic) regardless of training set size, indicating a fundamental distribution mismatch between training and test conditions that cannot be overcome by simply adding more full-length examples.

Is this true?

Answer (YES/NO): YES